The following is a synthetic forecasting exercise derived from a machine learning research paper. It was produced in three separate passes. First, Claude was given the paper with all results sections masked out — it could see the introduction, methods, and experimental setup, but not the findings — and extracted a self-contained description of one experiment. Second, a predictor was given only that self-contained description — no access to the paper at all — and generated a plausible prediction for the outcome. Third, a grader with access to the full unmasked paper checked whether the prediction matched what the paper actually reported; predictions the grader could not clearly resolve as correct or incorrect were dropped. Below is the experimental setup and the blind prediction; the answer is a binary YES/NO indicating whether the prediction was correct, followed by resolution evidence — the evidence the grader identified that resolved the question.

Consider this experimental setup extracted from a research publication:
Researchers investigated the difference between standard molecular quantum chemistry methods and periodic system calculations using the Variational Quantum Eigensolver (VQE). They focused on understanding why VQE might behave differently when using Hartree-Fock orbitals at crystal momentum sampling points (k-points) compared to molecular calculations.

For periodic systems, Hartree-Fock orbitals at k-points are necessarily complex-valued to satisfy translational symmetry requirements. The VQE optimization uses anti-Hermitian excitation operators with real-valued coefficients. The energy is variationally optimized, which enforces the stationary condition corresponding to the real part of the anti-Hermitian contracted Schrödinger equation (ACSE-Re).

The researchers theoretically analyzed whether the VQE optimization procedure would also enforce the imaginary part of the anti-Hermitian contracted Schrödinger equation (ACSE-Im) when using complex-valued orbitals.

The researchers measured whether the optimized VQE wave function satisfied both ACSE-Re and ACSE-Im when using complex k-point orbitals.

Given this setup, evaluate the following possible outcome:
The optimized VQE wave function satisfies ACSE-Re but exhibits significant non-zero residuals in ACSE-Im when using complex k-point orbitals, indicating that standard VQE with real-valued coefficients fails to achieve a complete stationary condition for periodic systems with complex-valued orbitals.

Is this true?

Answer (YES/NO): YES